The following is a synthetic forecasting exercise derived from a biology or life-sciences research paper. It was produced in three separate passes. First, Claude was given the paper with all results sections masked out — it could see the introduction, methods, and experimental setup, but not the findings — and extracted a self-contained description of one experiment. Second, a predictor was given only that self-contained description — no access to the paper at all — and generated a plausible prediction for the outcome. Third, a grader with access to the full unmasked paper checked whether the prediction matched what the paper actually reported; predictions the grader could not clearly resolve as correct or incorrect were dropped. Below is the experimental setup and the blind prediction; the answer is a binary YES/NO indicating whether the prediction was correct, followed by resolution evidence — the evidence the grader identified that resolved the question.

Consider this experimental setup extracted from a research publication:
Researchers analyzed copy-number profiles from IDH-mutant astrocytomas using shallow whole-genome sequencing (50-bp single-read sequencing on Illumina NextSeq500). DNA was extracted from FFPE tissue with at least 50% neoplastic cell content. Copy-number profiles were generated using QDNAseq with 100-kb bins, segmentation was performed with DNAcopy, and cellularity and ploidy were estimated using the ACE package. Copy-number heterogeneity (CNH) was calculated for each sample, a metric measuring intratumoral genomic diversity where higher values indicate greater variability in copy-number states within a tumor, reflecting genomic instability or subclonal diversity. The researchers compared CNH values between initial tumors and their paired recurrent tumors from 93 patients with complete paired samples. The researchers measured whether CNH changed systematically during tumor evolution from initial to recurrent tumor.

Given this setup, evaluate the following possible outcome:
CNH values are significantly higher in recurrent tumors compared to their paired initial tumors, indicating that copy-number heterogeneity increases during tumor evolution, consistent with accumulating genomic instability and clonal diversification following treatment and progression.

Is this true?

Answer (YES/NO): YES